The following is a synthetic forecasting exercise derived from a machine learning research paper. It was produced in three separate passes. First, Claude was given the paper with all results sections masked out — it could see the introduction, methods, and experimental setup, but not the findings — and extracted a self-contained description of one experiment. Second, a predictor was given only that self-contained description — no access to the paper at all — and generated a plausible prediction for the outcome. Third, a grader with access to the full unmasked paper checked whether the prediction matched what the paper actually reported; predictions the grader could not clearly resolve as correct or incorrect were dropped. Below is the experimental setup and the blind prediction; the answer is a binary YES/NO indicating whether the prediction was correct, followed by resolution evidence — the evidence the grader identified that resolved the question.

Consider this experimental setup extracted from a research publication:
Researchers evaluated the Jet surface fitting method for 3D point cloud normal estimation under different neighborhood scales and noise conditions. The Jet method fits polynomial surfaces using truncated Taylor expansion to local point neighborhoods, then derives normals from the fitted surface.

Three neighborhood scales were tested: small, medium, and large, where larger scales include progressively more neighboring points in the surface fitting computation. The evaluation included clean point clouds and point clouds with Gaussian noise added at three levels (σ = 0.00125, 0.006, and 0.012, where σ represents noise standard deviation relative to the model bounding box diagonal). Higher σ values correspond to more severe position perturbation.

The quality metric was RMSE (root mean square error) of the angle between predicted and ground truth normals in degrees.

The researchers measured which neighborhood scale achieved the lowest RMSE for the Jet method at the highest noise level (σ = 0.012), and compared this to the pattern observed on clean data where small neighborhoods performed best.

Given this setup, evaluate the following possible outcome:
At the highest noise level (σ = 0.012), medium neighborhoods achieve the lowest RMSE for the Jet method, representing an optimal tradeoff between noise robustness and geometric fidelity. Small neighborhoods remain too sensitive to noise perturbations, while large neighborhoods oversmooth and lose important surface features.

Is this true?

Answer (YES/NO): NO